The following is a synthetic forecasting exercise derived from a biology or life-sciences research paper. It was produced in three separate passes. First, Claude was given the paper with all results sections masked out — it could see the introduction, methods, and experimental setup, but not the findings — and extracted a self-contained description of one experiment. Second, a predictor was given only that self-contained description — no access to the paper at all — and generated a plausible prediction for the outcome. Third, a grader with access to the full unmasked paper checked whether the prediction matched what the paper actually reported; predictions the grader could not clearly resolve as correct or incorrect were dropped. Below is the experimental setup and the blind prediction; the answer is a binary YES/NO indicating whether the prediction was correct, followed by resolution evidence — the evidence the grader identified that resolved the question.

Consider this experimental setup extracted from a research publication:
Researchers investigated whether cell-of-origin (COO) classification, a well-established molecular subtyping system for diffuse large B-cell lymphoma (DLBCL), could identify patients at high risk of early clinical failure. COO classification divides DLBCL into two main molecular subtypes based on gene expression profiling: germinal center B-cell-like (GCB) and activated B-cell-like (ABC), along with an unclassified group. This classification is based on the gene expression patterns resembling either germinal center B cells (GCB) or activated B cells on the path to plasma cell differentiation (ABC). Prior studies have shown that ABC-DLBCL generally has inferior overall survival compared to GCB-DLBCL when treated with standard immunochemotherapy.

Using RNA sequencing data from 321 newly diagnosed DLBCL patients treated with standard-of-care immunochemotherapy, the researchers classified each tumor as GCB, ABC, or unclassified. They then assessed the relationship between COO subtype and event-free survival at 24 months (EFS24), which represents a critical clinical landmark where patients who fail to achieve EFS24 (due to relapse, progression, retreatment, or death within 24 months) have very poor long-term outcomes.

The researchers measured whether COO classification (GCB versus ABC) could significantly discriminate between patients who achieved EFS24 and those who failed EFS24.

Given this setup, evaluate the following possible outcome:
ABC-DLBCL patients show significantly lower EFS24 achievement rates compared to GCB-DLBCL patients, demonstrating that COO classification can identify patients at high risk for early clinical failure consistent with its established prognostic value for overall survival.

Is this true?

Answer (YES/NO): NO